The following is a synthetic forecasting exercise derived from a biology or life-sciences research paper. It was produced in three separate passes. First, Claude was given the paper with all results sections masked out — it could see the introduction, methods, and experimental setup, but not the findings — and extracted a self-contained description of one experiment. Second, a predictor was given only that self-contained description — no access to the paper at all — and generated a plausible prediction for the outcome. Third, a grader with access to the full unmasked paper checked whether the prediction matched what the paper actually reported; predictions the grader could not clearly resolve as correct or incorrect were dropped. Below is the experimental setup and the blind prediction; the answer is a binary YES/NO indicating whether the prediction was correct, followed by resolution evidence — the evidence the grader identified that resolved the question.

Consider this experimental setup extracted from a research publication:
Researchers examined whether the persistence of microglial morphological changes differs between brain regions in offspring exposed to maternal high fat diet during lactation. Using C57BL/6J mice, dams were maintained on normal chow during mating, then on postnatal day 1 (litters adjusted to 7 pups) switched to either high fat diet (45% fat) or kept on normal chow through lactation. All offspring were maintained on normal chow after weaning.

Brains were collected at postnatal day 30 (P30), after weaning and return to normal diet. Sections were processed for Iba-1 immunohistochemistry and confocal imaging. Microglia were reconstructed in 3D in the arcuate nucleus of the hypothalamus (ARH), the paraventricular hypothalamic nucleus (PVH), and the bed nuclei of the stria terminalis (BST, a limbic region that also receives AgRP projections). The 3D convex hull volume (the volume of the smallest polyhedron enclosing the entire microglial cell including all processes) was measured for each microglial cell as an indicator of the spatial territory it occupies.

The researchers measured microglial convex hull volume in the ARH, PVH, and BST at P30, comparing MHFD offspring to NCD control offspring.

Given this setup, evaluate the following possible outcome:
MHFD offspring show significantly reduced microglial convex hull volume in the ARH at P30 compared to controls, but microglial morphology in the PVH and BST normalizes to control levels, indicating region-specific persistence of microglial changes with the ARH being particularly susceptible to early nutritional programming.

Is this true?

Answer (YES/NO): NO